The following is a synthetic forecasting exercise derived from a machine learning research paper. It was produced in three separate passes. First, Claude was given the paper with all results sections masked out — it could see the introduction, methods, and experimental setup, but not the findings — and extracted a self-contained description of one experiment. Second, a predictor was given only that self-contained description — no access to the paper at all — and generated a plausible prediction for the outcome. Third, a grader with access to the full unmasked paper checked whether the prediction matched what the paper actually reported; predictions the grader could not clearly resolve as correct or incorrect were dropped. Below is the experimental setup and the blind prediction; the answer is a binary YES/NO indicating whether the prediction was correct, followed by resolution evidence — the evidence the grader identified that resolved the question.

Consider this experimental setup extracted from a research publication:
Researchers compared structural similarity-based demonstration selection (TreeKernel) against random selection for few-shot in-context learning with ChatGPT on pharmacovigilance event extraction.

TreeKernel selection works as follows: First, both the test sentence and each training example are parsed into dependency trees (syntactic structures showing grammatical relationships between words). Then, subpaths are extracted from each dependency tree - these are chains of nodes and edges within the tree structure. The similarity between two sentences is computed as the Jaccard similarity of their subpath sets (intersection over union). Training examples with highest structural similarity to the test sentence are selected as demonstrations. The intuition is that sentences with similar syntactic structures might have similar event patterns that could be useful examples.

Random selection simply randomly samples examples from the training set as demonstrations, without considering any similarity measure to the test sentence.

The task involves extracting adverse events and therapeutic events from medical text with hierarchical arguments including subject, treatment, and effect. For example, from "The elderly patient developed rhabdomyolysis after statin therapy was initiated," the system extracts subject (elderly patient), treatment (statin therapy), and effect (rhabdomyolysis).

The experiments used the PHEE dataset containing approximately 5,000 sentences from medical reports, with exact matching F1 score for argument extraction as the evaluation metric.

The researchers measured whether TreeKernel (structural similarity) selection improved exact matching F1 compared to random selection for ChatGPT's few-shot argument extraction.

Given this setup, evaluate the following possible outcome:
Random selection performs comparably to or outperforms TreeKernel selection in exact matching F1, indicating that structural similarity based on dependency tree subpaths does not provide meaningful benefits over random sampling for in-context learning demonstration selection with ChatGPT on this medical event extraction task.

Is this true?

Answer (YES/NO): NO